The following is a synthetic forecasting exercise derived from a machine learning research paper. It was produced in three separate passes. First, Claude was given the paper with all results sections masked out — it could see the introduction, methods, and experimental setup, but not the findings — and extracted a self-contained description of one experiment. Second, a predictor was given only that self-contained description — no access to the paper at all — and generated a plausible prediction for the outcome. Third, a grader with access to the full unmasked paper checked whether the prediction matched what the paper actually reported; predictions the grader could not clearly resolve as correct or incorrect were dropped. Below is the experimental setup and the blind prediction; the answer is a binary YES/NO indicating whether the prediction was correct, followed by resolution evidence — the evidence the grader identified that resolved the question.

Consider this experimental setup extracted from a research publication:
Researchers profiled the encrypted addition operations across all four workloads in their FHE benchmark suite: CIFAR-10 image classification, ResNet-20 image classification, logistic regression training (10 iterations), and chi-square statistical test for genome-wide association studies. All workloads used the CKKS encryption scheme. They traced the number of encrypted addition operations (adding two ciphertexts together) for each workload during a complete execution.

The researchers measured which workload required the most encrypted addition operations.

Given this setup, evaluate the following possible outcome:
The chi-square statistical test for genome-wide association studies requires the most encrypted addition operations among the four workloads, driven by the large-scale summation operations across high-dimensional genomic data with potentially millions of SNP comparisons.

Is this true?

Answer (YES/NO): NO